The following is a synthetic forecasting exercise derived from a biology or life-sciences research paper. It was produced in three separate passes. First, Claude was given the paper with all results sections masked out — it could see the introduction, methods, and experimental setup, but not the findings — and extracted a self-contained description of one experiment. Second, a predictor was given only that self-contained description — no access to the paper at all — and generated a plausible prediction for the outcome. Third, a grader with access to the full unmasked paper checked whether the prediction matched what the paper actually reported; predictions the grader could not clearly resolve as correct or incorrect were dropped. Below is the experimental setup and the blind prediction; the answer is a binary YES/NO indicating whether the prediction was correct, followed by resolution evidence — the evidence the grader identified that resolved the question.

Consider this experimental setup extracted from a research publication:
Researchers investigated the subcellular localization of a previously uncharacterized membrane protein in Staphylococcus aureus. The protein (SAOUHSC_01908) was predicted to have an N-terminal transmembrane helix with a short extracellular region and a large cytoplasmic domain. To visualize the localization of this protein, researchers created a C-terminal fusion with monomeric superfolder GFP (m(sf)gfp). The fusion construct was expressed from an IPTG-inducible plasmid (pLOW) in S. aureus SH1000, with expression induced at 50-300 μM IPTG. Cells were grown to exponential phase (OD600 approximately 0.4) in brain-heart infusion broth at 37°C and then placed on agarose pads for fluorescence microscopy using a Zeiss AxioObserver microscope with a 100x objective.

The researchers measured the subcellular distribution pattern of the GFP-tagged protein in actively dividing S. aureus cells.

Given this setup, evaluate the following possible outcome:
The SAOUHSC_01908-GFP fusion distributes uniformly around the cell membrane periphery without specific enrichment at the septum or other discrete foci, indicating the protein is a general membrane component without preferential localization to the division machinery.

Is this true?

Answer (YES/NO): NO